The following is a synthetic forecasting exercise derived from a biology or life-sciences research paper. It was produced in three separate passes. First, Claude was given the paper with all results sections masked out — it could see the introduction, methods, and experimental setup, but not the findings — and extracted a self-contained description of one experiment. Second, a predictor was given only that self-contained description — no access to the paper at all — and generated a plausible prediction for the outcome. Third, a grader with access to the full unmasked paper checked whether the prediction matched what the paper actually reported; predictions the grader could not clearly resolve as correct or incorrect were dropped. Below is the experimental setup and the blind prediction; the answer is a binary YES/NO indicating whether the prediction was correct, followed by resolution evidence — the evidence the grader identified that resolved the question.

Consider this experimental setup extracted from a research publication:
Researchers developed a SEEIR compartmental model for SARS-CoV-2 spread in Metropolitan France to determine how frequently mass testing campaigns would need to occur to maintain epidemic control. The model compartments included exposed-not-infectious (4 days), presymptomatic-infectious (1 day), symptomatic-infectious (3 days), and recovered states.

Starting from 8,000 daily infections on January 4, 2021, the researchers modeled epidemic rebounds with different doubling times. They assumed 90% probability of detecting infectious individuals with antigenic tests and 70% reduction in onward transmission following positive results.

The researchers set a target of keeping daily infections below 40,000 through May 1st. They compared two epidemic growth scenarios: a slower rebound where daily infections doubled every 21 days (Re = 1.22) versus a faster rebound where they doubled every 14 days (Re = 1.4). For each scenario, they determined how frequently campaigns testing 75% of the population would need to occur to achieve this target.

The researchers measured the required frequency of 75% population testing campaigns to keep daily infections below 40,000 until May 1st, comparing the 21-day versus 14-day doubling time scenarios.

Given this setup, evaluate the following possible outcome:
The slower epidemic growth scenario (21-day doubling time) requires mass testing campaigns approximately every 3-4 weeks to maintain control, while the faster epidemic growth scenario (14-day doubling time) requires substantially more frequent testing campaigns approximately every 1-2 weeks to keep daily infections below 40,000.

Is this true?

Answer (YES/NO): NO